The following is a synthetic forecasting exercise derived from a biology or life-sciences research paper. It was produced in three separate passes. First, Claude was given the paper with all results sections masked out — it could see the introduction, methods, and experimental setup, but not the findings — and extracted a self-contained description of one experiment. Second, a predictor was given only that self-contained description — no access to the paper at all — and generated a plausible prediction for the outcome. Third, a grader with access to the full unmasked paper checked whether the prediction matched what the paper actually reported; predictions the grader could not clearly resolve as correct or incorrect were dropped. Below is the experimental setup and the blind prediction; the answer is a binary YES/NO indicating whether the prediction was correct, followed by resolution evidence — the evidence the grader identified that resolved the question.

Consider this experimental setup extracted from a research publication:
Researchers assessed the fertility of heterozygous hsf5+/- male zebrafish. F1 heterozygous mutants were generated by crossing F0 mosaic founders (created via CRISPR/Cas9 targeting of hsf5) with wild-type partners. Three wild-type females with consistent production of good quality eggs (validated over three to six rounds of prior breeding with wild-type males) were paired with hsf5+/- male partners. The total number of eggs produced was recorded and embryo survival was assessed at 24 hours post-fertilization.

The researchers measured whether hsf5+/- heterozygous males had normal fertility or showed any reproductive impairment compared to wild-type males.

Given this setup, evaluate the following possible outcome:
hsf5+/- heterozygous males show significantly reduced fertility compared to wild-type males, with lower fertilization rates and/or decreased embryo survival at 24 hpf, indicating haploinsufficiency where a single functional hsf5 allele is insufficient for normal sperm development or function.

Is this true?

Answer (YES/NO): NO